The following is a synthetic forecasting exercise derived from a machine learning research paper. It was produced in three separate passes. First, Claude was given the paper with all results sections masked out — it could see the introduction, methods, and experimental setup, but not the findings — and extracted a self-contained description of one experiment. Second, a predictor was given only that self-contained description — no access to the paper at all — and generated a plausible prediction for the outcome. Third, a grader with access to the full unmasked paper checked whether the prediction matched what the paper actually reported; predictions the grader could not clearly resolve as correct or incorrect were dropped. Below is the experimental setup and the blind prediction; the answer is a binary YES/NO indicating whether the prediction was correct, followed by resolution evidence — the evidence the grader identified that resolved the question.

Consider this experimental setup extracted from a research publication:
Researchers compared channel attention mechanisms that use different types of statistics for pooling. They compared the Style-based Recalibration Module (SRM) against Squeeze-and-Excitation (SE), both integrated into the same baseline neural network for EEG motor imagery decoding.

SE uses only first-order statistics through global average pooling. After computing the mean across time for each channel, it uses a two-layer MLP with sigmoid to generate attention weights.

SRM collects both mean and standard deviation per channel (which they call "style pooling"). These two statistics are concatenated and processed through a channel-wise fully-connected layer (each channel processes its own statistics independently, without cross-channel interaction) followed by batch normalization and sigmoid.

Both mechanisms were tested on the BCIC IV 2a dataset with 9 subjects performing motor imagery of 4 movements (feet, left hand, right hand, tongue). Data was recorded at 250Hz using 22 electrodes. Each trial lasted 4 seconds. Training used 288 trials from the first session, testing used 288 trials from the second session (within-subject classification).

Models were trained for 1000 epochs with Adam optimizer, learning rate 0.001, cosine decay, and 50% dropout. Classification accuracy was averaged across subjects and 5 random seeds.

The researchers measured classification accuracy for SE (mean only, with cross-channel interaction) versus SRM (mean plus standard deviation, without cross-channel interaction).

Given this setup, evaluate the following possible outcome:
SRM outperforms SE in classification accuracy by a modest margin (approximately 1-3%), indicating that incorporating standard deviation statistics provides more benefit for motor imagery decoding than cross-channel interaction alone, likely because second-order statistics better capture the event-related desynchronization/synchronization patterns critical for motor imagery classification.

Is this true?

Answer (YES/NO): NO